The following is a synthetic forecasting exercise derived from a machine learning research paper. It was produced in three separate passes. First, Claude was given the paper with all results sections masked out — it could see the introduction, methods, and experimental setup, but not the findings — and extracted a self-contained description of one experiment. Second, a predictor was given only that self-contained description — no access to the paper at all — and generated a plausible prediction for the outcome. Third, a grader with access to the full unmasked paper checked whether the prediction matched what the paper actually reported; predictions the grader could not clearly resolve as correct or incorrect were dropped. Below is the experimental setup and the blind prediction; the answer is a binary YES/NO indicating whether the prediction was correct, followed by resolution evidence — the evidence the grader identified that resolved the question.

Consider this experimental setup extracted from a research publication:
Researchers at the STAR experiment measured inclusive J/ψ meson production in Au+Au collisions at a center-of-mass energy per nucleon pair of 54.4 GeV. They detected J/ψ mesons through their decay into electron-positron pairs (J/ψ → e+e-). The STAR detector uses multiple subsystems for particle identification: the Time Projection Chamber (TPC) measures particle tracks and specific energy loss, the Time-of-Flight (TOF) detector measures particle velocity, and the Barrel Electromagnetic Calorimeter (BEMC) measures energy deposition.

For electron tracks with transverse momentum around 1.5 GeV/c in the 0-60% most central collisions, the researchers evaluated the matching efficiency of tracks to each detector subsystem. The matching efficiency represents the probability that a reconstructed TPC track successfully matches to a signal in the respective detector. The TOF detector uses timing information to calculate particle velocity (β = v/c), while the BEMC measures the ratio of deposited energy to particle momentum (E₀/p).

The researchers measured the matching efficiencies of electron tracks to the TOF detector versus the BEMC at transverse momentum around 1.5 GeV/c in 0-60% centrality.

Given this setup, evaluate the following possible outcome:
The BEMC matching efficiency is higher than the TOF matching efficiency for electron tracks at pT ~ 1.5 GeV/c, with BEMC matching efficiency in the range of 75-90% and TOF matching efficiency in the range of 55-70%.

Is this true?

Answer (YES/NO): NO